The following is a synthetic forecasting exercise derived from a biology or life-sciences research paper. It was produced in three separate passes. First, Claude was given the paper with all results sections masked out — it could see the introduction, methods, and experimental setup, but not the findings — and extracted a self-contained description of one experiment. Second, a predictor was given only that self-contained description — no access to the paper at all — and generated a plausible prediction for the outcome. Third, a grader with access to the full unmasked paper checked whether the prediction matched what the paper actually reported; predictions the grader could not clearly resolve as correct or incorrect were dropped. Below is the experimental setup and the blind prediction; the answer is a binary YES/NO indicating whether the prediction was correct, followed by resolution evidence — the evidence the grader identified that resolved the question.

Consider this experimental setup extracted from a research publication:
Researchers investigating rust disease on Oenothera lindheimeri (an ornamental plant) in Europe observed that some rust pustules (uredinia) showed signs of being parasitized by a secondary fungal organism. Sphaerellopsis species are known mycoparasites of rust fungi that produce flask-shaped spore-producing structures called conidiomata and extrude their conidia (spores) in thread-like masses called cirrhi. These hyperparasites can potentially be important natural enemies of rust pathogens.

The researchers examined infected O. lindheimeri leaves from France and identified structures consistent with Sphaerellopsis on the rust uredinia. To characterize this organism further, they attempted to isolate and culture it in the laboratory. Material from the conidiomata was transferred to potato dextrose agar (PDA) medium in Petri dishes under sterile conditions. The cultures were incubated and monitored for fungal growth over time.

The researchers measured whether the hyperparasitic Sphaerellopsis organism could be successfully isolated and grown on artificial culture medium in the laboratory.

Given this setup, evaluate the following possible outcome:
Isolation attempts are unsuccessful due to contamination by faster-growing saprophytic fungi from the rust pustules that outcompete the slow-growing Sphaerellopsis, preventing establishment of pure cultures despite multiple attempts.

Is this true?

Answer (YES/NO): NO